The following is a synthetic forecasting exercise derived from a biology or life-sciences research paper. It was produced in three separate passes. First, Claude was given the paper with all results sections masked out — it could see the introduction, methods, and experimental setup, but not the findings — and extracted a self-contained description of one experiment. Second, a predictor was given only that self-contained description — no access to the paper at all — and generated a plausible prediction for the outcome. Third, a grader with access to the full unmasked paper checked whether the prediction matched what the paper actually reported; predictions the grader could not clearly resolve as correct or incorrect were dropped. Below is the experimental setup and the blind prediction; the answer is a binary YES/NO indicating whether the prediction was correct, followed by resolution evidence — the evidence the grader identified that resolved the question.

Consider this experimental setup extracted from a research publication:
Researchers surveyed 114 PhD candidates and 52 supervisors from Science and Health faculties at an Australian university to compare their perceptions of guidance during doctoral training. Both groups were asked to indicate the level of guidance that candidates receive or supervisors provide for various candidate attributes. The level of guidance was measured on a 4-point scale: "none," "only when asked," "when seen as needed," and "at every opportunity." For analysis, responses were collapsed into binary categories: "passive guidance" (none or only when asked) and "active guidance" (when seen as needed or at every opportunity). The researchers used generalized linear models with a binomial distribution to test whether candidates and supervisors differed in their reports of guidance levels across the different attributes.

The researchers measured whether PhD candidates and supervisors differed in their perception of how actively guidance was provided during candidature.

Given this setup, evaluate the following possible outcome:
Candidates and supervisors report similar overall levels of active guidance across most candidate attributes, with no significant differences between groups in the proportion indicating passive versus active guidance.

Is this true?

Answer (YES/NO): NO